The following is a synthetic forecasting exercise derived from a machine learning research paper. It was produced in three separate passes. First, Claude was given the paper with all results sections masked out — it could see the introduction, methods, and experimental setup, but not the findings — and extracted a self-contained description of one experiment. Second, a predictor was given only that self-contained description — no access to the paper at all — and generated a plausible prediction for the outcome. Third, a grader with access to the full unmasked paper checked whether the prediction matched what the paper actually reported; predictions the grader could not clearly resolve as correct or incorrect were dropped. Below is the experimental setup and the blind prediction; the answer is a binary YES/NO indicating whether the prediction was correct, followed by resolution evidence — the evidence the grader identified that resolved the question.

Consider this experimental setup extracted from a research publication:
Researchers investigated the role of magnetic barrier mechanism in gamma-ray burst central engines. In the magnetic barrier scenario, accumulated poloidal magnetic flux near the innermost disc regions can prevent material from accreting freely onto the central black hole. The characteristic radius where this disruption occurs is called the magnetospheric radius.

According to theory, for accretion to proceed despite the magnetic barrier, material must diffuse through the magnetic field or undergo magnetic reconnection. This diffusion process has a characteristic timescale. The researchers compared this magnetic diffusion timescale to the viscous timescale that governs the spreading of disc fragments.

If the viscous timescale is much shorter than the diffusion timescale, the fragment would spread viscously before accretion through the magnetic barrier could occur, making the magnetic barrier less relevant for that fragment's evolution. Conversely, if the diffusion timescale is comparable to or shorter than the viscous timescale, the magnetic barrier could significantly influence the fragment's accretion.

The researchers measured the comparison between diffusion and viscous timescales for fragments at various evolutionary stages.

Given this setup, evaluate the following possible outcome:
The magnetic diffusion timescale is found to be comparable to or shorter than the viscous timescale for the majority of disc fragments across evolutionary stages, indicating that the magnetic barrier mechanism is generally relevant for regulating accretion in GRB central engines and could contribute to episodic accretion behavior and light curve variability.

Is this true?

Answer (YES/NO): NO